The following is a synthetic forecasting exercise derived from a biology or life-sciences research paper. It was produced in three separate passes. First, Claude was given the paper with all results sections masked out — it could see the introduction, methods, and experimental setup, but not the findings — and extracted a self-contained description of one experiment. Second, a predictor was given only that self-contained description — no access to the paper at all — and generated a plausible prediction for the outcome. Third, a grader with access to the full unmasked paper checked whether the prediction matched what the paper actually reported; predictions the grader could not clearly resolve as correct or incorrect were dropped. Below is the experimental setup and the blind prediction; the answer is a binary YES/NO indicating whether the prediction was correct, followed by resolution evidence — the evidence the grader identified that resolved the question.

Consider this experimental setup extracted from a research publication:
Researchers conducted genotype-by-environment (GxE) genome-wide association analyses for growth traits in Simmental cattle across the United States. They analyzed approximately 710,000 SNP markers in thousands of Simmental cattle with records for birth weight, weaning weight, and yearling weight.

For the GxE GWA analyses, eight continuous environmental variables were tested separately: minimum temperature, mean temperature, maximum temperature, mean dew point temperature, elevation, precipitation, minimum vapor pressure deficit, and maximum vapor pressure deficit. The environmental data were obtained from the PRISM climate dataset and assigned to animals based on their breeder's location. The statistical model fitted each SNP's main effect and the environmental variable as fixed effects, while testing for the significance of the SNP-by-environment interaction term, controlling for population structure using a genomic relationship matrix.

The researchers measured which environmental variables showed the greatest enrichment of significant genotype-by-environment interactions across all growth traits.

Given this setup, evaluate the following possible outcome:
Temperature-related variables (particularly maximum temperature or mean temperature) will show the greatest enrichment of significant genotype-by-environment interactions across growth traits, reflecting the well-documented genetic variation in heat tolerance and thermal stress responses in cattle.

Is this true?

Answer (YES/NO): NO